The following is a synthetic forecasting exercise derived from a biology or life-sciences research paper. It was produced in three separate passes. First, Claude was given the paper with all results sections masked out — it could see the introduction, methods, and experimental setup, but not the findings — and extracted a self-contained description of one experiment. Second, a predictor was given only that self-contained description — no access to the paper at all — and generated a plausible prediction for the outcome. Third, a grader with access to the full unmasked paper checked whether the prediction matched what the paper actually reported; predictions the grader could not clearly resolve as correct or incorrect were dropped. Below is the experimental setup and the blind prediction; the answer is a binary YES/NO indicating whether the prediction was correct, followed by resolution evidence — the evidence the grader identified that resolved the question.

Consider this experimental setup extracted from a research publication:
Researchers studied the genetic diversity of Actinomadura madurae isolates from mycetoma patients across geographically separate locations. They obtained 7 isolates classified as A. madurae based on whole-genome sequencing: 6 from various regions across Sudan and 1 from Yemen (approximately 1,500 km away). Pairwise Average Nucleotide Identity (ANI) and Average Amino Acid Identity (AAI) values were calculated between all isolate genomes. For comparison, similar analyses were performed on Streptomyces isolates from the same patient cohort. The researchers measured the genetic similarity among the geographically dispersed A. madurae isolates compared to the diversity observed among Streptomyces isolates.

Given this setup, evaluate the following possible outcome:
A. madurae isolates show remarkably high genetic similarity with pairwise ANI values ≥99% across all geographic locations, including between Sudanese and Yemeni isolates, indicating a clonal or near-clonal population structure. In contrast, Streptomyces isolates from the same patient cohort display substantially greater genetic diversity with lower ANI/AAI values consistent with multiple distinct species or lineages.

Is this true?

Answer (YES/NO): YES